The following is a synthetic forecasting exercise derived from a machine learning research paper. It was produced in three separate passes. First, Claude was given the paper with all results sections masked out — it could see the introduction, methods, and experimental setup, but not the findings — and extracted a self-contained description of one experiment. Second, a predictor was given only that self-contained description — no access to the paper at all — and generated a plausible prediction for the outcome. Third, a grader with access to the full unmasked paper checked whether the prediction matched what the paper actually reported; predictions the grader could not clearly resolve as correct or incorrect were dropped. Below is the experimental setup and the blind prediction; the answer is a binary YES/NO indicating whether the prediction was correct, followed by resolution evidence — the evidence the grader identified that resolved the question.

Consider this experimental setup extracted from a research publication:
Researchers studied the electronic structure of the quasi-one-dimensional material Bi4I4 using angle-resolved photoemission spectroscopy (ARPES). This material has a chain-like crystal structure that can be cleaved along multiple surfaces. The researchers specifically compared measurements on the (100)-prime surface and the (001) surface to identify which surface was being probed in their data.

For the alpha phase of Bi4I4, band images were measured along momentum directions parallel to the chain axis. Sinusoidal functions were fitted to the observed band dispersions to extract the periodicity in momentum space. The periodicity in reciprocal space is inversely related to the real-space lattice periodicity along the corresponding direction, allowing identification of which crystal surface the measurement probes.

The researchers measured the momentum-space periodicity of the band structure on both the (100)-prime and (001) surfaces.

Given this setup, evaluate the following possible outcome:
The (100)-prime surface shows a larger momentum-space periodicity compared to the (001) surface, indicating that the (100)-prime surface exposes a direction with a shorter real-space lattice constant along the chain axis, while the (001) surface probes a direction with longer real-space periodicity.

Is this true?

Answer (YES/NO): NO